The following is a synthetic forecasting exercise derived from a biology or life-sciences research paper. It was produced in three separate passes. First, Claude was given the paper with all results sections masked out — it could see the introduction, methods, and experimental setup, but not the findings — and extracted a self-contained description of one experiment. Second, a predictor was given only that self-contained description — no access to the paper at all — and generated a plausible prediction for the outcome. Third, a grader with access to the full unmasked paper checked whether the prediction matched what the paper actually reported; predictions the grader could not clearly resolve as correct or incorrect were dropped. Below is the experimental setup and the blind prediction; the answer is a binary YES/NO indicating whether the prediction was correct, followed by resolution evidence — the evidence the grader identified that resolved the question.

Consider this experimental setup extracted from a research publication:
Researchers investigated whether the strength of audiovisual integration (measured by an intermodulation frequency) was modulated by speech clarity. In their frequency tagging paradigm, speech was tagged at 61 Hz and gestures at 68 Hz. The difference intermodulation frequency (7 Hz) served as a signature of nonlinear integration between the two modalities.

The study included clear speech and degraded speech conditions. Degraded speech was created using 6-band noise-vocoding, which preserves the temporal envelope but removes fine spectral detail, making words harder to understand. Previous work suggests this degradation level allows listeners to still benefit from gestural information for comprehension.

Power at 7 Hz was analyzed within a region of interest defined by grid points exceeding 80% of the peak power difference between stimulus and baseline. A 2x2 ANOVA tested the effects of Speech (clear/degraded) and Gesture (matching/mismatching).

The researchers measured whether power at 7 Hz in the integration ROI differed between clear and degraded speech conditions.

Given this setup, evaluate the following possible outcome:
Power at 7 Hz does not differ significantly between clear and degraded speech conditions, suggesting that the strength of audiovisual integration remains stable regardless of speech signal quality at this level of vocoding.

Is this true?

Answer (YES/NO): NO